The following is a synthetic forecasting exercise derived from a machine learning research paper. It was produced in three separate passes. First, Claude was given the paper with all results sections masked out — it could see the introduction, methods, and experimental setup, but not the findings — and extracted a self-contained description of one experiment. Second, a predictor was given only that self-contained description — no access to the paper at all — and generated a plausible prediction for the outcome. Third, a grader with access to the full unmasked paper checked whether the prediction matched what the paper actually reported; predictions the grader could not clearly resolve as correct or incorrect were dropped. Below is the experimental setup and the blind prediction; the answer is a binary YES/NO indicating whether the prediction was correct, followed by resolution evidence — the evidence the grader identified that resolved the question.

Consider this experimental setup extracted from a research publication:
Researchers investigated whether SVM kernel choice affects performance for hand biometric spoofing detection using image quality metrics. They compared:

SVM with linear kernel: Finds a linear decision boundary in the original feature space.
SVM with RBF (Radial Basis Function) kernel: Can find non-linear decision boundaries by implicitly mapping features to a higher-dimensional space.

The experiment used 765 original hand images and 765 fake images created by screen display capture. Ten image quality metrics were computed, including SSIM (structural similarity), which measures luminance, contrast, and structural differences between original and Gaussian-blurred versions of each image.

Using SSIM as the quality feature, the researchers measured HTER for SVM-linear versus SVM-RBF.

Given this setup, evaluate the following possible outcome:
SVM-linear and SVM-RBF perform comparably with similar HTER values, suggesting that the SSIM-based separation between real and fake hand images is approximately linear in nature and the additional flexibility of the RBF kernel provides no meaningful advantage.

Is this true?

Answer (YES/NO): NO